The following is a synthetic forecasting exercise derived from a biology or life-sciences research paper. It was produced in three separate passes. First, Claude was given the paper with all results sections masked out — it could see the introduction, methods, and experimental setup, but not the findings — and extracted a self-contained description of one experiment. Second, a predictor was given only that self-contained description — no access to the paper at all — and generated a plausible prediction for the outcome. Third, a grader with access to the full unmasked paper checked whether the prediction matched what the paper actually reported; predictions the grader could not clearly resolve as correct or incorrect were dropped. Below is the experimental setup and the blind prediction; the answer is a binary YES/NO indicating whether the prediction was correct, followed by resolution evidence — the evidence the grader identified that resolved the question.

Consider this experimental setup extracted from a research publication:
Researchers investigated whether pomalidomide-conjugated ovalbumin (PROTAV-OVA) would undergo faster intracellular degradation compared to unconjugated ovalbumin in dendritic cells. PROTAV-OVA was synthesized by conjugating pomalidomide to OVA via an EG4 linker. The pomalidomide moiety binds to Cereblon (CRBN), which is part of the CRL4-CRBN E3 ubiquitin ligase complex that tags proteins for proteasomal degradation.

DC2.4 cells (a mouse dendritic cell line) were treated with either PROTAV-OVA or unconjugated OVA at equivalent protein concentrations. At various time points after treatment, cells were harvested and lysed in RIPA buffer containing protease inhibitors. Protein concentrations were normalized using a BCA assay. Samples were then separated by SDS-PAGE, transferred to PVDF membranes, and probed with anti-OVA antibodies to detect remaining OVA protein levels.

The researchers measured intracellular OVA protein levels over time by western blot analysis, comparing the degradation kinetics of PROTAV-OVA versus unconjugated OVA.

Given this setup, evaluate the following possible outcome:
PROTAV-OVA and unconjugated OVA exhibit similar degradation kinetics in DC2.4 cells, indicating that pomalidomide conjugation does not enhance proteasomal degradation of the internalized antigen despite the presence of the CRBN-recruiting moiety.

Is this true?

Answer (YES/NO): NO